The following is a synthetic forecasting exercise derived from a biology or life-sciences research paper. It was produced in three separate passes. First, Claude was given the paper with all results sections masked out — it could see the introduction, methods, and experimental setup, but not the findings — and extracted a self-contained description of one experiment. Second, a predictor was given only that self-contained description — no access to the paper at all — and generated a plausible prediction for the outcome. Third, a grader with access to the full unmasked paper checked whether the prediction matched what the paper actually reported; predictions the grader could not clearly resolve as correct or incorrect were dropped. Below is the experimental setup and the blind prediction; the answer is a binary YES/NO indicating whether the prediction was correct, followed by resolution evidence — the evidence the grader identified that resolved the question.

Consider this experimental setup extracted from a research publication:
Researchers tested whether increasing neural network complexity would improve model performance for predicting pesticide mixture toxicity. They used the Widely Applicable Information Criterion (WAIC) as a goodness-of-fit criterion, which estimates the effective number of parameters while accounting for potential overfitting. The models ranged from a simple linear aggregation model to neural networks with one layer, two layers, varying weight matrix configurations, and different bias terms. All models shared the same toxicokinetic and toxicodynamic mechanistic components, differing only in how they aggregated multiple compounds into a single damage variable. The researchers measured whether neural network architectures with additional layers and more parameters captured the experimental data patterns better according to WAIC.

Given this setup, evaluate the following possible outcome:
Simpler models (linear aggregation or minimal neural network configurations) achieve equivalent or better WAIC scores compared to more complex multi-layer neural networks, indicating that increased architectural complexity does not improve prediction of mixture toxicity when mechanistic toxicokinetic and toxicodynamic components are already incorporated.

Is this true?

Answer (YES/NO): YES